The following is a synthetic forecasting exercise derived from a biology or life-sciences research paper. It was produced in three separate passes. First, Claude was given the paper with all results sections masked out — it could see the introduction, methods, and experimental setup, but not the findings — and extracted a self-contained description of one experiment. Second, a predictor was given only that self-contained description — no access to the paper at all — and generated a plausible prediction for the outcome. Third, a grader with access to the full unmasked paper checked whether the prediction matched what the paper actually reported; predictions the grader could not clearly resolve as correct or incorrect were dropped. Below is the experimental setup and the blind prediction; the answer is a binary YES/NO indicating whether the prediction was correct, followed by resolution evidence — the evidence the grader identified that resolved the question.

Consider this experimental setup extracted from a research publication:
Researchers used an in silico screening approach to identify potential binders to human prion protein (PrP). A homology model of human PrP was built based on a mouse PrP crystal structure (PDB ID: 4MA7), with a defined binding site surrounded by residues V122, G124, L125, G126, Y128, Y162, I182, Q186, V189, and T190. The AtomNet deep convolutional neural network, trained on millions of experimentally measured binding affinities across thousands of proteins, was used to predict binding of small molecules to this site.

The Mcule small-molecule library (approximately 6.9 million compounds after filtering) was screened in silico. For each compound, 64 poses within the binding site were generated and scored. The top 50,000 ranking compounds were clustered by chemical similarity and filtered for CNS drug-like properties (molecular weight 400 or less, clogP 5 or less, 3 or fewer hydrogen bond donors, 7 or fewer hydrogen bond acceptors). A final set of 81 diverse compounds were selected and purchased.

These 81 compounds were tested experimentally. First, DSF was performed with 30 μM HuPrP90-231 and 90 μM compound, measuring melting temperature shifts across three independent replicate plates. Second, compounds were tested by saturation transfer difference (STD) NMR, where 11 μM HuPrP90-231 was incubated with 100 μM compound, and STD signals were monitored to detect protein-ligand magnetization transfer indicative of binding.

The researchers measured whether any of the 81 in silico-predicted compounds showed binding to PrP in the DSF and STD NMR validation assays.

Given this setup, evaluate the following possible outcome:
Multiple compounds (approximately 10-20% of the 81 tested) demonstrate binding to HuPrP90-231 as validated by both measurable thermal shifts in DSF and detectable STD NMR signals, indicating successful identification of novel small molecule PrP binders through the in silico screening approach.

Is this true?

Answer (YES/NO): NO